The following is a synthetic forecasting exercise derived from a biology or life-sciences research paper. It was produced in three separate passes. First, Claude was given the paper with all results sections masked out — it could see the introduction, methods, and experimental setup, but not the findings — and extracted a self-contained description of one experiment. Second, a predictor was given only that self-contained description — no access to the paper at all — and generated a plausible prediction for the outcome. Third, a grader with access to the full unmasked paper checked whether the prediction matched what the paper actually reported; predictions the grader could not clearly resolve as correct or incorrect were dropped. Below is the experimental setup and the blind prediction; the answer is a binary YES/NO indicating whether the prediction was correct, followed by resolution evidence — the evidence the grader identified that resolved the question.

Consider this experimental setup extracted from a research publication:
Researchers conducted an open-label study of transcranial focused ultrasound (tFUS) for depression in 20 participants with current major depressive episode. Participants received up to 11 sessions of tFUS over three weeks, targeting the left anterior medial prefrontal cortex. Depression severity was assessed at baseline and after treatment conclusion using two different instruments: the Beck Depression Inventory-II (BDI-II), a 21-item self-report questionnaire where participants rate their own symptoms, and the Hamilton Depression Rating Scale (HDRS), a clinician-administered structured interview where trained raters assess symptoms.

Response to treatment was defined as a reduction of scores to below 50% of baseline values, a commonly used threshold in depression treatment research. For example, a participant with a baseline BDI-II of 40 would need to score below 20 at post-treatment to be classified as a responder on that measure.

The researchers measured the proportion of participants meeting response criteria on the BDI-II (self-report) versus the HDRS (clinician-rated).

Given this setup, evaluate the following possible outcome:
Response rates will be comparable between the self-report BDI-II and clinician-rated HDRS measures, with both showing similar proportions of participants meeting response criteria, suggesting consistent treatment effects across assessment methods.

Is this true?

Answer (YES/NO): NO